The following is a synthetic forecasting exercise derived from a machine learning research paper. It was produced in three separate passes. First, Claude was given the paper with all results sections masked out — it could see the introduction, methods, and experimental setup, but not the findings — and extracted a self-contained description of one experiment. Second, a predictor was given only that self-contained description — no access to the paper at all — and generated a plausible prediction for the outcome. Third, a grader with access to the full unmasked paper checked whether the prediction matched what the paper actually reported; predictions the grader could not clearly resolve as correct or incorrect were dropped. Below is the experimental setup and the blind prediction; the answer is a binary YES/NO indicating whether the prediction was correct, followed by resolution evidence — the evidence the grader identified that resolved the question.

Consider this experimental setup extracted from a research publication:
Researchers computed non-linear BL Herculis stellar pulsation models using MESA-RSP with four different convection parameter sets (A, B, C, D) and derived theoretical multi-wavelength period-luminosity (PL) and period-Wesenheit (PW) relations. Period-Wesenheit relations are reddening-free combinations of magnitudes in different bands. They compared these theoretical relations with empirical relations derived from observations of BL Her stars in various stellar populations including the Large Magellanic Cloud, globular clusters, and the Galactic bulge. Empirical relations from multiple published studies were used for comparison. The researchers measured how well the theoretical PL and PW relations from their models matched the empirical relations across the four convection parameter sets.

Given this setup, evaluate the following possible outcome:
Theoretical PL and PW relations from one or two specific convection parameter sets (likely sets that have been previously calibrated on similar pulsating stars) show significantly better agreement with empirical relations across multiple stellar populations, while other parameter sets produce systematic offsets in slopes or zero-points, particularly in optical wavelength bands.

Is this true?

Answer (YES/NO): NO